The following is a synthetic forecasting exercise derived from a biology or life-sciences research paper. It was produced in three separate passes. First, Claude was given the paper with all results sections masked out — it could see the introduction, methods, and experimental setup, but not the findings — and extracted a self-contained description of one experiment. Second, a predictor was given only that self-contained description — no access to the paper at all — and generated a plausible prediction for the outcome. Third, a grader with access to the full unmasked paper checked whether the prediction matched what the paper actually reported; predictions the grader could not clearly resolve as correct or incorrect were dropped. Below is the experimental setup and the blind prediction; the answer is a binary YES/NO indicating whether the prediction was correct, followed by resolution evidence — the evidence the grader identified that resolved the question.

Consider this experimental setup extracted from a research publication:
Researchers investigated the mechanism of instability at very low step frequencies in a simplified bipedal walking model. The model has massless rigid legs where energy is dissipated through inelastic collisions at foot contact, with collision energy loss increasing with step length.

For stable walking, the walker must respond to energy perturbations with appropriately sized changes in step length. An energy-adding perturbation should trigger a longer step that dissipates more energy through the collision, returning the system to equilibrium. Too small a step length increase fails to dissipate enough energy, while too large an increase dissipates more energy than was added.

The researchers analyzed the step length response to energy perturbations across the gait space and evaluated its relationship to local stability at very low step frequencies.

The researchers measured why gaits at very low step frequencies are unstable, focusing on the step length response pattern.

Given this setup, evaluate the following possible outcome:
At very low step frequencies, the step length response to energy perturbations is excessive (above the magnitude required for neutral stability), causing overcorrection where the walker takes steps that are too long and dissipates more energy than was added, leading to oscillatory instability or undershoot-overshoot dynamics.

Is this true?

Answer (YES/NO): YES